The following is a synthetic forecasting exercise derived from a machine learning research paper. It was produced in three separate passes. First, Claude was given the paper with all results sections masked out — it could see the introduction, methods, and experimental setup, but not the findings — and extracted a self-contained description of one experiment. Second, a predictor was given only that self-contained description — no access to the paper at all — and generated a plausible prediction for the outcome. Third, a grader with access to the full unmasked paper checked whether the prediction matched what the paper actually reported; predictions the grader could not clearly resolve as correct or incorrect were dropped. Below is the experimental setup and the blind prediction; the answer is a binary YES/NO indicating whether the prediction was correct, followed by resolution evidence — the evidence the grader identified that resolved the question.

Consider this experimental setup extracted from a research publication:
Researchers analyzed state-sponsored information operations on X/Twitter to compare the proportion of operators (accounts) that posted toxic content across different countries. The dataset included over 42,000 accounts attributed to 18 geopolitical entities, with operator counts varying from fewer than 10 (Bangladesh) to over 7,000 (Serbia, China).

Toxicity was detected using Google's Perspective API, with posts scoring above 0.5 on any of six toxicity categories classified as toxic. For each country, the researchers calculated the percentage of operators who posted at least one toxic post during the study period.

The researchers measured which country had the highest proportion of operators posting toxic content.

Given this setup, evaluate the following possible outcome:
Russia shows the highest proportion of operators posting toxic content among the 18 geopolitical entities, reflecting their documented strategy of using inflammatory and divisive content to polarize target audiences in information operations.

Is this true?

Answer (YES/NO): NO